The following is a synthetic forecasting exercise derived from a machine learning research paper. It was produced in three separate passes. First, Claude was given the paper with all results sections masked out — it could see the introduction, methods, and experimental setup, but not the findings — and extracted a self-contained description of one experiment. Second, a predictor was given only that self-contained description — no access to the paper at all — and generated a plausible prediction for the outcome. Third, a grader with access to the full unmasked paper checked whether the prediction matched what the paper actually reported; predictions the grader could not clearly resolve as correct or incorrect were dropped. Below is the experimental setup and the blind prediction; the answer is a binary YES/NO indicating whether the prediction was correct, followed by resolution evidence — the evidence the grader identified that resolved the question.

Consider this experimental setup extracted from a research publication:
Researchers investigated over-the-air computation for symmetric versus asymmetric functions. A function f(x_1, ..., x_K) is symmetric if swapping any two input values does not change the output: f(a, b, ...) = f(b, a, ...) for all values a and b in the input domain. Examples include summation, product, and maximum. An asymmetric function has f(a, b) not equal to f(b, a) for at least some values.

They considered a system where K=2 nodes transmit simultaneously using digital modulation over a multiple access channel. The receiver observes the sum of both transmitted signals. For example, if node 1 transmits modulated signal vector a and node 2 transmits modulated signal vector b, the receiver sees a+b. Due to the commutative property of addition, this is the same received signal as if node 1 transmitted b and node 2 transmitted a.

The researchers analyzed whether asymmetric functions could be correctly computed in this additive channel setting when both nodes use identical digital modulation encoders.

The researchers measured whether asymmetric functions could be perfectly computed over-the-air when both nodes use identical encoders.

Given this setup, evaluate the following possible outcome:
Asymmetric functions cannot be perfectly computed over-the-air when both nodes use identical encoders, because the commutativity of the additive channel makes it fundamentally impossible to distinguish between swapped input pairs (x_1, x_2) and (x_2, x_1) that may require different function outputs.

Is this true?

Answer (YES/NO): YES